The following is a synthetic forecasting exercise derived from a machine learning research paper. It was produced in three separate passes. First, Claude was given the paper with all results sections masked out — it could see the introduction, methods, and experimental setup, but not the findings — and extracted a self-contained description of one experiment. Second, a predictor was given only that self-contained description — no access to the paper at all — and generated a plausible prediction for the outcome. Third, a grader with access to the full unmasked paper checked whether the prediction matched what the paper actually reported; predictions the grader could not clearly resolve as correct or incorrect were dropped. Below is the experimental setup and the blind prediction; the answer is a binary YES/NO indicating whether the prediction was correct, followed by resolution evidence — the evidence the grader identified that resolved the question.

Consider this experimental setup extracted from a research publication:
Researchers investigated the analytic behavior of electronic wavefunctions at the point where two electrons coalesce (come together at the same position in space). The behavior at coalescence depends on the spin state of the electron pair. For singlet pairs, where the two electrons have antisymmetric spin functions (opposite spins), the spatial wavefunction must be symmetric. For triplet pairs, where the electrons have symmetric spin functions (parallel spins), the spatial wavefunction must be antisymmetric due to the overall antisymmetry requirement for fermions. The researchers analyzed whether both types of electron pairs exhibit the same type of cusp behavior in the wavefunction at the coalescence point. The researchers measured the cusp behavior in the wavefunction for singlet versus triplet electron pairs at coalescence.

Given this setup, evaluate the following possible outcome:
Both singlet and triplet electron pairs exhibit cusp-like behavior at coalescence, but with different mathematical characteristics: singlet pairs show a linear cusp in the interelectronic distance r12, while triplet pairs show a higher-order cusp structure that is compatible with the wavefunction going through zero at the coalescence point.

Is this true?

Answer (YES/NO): NO